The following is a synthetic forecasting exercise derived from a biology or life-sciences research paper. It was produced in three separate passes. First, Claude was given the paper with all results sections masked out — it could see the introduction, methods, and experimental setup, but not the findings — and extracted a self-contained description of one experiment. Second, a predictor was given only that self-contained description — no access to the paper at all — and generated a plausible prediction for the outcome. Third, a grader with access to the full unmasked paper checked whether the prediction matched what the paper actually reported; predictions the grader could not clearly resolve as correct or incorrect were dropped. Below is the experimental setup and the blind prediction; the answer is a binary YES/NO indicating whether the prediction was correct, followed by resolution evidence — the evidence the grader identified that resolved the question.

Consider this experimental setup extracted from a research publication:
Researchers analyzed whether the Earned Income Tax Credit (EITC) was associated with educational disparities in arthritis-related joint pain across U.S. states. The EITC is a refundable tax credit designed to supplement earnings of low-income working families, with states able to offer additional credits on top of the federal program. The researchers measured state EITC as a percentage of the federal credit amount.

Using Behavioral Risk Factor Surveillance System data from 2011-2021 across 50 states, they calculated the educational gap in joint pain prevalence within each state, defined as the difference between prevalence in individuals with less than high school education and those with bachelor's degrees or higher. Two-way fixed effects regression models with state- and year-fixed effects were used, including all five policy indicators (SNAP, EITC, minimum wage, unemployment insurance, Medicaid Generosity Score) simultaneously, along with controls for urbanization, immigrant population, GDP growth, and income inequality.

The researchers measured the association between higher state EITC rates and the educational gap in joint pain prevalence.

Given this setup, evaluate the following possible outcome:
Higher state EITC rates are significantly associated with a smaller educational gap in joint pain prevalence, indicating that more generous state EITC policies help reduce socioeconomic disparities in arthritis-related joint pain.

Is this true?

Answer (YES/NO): NO